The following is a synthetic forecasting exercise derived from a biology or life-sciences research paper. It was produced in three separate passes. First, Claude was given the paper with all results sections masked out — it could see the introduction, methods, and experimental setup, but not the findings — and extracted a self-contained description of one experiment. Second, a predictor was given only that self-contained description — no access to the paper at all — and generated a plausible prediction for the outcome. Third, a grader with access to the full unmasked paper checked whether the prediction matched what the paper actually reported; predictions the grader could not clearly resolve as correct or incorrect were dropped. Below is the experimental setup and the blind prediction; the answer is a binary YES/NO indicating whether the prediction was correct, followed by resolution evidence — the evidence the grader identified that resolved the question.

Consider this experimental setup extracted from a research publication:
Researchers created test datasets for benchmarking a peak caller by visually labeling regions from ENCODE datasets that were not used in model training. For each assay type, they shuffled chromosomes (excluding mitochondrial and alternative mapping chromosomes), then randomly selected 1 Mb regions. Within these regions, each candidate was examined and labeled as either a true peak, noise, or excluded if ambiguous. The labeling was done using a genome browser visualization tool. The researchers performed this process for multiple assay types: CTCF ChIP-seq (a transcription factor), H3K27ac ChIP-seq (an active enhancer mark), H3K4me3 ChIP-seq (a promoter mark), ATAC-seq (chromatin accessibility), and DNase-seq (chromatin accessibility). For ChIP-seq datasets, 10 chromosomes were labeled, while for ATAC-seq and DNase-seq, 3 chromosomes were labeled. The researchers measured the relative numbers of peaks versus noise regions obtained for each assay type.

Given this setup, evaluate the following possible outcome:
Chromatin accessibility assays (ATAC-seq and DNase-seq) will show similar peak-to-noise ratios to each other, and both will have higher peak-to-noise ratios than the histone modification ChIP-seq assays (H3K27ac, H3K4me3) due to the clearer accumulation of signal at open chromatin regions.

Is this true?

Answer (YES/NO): NO